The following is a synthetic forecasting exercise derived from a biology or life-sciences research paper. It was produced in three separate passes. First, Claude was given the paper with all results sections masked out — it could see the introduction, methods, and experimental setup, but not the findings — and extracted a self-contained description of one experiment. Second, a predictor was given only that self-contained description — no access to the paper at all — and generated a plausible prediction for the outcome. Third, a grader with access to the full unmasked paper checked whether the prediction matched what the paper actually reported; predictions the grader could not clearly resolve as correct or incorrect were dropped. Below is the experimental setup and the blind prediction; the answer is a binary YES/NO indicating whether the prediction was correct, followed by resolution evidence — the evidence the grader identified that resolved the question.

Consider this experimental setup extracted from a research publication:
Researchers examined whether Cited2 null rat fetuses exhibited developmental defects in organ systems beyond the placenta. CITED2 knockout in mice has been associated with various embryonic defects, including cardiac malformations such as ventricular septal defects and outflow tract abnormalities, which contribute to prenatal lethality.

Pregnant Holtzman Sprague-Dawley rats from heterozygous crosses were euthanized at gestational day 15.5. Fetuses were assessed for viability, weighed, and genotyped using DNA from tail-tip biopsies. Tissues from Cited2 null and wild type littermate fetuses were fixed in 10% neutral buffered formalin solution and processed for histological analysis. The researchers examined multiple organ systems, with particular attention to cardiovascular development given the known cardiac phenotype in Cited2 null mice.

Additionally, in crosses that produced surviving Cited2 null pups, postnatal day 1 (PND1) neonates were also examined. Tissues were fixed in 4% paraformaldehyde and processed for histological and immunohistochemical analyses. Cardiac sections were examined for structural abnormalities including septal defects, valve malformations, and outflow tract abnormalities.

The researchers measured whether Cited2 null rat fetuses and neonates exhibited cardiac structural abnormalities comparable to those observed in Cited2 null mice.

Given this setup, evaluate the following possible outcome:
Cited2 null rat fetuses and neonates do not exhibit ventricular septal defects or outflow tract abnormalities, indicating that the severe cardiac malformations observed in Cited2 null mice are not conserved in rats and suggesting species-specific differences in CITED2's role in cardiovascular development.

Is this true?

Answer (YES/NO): NO